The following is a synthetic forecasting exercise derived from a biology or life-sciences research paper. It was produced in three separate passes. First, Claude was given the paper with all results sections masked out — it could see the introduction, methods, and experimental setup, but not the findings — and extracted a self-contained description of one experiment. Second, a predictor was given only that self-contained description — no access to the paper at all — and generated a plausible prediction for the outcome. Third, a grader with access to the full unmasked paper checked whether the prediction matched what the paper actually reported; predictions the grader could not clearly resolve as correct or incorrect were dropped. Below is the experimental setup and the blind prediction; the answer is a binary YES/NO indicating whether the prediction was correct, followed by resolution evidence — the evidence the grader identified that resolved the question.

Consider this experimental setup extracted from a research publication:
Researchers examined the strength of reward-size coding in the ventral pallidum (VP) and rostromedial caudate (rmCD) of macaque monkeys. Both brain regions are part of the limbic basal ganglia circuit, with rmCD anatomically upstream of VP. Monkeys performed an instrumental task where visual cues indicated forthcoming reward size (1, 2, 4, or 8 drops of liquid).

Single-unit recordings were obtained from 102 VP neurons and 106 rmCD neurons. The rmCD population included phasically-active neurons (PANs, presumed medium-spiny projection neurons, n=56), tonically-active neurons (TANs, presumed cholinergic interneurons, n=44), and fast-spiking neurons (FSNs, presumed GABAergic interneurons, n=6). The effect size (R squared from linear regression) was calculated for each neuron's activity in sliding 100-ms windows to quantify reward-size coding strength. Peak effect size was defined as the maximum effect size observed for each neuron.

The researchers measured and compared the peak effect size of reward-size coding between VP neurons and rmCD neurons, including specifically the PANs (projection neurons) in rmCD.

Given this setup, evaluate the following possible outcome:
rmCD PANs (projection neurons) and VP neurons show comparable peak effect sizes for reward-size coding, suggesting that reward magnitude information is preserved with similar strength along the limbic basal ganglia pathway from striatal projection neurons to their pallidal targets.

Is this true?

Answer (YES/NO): NO